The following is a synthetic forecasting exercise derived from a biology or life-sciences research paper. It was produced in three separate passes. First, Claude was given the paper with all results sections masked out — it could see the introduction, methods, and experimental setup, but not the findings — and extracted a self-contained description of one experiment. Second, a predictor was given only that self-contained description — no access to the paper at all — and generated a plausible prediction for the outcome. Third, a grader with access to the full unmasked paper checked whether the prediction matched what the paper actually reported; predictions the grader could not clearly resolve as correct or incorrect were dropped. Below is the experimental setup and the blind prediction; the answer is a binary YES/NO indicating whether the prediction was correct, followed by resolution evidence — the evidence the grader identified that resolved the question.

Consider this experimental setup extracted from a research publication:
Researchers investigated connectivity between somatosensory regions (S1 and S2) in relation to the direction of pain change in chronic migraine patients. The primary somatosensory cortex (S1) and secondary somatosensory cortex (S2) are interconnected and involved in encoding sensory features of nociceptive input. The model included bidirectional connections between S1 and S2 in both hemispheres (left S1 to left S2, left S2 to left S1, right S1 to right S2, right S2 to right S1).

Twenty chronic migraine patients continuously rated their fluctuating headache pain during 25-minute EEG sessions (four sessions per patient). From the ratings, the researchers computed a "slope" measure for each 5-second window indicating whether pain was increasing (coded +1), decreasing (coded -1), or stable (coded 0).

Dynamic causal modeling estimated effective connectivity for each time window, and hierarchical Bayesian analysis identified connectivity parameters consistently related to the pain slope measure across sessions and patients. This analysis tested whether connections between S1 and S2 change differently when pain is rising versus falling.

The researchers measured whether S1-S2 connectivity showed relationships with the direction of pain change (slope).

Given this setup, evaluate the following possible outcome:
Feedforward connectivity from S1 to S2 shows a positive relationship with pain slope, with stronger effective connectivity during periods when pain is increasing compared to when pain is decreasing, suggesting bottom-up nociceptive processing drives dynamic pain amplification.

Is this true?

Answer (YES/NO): NO